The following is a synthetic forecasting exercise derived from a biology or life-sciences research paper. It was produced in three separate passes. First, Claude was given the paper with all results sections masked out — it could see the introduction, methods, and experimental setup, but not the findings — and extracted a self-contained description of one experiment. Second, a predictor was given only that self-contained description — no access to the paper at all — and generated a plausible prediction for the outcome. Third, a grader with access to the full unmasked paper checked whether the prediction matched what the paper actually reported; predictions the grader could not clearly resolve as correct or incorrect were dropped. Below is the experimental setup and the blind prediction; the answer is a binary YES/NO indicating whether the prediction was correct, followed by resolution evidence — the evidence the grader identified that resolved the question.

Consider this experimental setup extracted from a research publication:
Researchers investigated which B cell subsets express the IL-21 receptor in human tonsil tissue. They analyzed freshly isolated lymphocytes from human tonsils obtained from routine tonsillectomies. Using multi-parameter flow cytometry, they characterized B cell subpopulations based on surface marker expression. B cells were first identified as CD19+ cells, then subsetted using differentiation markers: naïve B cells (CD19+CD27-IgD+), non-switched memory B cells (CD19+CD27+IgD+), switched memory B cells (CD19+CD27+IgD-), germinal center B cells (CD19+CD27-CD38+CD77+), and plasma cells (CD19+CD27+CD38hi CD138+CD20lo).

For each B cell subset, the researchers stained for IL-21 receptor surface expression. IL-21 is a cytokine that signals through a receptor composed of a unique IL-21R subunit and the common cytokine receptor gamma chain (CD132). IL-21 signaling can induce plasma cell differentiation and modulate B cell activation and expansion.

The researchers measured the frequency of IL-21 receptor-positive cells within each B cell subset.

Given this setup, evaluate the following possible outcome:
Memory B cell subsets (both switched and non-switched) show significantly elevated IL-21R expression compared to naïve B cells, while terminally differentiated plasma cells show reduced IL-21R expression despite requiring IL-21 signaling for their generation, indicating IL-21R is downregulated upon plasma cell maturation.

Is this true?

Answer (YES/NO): NO